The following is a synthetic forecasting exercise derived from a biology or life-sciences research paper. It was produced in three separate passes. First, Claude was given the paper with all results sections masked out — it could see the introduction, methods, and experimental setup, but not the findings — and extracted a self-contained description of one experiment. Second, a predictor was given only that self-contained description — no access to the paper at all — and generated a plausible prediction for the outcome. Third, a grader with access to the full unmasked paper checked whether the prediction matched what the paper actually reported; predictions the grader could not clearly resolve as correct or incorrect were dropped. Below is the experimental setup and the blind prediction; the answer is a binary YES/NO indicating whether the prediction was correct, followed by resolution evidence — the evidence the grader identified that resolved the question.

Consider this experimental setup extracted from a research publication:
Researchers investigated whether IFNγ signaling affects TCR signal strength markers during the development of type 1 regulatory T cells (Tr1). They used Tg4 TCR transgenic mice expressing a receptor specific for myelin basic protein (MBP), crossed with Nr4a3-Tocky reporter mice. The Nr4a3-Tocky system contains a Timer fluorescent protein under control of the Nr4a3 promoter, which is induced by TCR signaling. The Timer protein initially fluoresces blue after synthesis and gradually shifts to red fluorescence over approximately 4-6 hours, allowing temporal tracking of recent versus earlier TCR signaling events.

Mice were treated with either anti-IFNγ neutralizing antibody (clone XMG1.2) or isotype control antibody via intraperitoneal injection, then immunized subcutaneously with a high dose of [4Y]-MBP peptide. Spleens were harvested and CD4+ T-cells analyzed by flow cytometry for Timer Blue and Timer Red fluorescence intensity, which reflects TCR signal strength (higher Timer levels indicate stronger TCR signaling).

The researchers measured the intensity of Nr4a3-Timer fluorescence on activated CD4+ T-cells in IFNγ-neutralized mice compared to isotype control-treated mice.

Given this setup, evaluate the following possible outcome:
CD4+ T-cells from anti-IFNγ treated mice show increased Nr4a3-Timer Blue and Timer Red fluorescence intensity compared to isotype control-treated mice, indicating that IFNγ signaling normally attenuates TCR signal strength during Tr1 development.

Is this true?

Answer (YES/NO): NO